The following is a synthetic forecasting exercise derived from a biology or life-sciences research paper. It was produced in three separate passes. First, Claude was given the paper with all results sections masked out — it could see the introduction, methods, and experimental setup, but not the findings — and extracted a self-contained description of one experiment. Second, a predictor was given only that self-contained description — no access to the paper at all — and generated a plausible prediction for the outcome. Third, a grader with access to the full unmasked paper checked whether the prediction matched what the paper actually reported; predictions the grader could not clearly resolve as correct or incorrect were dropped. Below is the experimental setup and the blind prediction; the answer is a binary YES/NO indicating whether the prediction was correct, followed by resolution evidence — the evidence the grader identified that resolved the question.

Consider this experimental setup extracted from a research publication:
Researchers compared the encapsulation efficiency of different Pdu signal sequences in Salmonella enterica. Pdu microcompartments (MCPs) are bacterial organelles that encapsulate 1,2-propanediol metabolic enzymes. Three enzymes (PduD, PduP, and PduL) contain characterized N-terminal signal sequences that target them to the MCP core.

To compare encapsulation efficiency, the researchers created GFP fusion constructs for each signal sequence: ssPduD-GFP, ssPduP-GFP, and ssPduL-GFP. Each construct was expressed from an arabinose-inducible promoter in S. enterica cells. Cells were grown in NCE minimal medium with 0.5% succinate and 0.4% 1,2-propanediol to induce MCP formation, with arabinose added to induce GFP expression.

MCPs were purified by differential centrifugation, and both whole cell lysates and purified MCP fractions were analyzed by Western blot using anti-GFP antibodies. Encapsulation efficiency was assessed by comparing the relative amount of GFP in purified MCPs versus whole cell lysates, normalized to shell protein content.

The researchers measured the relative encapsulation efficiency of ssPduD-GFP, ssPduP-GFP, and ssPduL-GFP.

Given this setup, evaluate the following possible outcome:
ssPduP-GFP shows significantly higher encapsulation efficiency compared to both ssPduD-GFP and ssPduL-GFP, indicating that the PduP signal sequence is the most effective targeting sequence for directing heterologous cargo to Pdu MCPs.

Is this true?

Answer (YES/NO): NO